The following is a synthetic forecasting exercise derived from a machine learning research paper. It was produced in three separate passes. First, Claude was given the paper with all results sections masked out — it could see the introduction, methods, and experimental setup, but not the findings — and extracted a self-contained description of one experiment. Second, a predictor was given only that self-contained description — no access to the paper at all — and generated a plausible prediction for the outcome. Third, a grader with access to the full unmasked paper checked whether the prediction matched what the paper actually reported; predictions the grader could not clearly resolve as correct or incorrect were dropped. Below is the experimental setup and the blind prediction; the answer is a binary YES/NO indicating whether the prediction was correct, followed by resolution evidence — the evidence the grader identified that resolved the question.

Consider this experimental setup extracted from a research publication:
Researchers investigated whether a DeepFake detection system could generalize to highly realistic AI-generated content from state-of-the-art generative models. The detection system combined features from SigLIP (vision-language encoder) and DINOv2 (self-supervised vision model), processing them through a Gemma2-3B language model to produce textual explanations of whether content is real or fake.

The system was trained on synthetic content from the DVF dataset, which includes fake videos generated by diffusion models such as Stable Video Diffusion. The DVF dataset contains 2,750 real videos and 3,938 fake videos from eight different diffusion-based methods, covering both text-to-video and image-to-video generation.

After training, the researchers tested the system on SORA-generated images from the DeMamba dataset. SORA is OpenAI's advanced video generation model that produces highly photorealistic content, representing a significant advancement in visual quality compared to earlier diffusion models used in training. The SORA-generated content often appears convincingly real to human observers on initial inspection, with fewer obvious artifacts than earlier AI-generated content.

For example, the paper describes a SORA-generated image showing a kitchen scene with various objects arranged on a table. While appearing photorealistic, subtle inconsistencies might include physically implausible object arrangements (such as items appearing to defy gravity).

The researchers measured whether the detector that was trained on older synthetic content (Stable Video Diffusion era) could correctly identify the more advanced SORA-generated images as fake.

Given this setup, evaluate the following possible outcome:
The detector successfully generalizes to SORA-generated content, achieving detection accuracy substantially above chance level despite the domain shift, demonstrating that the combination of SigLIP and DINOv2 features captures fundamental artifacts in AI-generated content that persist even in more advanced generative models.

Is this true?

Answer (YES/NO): NO